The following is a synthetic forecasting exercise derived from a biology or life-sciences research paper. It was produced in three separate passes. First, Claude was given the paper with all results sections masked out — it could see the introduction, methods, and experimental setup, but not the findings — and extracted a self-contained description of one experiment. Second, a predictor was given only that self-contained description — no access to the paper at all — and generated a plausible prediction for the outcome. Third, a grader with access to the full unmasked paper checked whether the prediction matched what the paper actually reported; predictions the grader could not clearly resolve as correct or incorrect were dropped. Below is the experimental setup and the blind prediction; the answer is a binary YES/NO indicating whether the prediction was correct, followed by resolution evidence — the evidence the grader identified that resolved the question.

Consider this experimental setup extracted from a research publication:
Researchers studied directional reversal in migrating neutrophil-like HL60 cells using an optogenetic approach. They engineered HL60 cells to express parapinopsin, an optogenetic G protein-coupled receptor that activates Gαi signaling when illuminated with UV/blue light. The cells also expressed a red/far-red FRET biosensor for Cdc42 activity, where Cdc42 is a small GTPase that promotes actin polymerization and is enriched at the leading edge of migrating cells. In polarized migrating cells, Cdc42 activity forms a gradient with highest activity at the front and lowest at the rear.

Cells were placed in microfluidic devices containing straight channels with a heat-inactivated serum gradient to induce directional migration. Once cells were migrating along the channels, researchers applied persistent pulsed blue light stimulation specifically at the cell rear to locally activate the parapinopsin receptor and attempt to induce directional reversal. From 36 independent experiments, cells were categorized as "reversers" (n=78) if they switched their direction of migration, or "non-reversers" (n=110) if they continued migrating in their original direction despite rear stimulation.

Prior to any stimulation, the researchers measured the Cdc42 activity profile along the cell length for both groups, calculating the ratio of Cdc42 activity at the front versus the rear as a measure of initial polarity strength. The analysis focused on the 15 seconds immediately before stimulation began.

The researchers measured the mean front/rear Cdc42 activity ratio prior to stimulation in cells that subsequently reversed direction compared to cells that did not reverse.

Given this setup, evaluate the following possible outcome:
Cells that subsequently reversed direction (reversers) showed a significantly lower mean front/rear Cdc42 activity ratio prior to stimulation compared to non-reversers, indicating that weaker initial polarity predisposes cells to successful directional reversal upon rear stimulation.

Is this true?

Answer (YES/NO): YES